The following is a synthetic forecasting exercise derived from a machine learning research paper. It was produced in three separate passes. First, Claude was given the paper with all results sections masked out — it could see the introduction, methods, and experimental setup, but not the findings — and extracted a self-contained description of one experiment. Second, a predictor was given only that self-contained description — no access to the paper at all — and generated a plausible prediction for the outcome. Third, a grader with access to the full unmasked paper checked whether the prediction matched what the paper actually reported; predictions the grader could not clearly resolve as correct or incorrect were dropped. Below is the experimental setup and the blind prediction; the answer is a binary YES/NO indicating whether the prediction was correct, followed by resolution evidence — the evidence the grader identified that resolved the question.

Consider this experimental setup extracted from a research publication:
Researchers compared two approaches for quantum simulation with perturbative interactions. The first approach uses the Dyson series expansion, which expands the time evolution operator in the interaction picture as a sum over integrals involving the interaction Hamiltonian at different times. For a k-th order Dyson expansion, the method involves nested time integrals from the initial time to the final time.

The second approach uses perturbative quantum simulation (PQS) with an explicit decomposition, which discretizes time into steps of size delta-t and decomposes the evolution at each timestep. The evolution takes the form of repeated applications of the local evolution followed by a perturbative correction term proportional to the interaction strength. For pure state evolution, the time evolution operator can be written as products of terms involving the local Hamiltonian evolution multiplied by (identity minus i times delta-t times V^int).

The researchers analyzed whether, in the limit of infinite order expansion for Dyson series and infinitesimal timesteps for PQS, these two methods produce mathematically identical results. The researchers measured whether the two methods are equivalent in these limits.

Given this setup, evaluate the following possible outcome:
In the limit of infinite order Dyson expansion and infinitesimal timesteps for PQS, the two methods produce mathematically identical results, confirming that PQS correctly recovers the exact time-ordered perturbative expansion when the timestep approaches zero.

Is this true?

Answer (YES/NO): YES